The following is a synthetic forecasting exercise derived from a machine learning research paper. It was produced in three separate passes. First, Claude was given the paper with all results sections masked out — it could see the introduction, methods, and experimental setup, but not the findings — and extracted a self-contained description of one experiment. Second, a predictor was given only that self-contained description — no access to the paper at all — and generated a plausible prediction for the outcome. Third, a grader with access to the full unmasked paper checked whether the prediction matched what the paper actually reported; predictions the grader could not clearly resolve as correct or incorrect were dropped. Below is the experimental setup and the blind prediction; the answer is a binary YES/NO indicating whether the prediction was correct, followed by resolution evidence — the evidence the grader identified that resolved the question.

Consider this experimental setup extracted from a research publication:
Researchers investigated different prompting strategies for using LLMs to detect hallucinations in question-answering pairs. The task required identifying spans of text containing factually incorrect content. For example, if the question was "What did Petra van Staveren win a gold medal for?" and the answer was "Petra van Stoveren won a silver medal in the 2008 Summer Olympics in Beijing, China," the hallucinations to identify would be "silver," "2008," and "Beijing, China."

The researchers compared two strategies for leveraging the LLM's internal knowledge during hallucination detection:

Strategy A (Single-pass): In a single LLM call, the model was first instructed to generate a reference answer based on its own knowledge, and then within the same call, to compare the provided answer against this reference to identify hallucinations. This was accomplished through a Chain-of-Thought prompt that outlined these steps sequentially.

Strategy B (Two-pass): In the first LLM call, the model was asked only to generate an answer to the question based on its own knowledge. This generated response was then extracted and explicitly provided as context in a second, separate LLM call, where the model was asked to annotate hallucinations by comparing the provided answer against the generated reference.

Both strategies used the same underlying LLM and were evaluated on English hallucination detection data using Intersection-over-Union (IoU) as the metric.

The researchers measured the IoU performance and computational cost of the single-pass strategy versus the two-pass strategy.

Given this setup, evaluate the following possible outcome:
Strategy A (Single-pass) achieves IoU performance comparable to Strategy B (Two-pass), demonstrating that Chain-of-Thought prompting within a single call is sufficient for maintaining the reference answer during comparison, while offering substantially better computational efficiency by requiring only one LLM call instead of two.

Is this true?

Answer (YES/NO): YES